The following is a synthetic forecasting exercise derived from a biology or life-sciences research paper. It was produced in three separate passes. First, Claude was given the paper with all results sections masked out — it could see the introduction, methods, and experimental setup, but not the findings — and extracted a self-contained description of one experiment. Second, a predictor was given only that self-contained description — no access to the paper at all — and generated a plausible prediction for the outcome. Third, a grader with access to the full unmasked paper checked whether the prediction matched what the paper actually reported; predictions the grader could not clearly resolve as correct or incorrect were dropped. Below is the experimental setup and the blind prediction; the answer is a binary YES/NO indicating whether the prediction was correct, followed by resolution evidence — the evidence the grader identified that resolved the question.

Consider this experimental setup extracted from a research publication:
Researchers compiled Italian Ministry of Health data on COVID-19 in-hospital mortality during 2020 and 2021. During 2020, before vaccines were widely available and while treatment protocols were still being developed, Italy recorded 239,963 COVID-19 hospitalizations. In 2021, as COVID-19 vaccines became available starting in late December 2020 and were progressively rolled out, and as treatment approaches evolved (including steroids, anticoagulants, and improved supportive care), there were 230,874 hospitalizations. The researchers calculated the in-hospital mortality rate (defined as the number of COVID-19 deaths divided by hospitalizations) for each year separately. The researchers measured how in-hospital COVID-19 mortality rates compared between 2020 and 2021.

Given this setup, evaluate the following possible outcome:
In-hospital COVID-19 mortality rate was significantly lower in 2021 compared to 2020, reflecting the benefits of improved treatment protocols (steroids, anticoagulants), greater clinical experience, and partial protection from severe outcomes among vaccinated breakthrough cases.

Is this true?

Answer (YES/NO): YES